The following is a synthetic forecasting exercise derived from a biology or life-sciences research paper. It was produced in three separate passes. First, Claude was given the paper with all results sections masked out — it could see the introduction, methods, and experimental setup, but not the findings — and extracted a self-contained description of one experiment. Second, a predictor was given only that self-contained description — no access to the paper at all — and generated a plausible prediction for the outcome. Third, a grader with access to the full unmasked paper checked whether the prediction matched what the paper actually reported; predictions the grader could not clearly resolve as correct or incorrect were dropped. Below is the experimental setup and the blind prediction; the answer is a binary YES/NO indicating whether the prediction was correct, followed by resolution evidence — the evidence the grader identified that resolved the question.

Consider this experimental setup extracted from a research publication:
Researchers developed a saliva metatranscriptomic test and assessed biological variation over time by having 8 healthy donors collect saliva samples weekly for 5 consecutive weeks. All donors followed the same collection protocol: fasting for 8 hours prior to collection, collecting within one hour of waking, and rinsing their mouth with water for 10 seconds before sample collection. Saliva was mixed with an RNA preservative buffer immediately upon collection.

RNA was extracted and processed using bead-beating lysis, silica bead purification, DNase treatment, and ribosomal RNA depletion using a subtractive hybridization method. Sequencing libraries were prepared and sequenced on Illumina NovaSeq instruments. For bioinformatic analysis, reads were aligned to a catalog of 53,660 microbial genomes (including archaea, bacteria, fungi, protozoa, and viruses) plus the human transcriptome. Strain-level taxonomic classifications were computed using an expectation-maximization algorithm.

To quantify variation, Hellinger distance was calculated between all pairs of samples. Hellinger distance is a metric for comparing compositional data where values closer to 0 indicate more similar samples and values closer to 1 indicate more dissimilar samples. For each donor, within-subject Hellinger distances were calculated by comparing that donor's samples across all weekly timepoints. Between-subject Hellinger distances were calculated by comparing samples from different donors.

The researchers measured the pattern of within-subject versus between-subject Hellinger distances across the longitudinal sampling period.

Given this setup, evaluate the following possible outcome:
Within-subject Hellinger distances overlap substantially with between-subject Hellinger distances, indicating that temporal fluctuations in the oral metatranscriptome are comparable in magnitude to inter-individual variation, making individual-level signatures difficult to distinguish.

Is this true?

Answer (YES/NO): NO